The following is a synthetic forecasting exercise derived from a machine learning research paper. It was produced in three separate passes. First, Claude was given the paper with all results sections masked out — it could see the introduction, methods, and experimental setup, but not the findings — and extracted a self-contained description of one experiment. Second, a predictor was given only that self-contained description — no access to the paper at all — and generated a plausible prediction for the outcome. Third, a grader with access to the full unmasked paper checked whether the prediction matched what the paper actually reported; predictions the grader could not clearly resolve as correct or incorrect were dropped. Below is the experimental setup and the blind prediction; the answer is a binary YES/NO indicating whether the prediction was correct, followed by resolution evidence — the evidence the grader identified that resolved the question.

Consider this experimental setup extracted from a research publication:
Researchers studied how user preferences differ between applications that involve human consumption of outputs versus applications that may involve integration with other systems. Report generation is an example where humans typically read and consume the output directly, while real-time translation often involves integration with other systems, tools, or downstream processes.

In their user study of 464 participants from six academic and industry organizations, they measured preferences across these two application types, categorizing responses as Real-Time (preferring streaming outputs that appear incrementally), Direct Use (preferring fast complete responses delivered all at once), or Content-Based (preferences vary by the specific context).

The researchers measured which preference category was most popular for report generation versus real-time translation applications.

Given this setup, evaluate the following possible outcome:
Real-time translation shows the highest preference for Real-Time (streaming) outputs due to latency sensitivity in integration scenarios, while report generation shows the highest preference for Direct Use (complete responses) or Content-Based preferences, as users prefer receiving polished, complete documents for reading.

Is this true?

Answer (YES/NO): NO